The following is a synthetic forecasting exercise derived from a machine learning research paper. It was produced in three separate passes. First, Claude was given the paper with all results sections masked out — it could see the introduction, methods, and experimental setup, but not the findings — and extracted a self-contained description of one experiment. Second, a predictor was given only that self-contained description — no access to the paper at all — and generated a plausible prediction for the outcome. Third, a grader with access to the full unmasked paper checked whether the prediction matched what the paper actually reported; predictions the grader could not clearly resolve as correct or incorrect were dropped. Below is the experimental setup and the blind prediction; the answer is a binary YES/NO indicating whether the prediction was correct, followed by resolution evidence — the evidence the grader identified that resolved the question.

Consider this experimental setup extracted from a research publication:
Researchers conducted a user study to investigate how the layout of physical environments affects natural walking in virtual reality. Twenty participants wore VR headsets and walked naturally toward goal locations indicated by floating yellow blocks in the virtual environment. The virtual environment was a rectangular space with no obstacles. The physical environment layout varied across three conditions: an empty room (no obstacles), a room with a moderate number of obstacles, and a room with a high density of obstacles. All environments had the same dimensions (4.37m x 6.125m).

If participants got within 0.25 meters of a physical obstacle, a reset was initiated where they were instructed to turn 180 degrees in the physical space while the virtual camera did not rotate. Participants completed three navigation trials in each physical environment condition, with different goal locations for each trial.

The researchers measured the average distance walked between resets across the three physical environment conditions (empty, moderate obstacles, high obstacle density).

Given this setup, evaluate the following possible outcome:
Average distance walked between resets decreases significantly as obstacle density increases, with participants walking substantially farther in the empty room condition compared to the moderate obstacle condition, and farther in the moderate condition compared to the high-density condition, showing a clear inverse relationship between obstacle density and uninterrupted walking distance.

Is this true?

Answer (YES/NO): NO